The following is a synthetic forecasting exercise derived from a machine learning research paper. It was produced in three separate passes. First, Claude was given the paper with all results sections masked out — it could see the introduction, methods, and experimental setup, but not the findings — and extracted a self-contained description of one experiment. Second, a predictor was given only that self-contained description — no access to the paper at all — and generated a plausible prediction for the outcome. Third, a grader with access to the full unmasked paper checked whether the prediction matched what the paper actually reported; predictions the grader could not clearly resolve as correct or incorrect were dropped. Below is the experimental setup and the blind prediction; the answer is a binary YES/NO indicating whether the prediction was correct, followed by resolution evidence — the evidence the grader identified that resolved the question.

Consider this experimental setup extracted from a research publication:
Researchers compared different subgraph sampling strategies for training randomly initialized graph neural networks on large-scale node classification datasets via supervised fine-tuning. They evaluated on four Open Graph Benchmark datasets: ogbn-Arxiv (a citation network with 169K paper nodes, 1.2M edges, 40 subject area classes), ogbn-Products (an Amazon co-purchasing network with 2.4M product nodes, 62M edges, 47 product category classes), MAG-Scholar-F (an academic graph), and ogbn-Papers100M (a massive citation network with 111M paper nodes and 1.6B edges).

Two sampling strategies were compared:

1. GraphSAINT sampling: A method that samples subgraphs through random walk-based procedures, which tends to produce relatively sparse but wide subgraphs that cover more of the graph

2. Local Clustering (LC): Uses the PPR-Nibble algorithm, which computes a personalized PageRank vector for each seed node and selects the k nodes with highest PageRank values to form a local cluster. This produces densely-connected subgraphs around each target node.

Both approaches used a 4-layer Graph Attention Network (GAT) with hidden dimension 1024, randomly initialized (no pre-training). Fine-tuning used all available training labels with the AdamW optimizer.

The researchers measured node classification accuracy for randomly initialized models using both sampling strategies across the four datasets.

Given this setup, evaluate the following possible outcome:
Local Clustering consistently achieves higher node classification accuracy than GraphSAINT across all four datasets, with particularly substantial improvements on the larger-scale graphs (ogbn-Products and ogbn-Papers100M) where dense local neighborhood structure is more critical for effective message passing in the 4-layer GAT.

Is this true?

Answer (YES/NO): NO